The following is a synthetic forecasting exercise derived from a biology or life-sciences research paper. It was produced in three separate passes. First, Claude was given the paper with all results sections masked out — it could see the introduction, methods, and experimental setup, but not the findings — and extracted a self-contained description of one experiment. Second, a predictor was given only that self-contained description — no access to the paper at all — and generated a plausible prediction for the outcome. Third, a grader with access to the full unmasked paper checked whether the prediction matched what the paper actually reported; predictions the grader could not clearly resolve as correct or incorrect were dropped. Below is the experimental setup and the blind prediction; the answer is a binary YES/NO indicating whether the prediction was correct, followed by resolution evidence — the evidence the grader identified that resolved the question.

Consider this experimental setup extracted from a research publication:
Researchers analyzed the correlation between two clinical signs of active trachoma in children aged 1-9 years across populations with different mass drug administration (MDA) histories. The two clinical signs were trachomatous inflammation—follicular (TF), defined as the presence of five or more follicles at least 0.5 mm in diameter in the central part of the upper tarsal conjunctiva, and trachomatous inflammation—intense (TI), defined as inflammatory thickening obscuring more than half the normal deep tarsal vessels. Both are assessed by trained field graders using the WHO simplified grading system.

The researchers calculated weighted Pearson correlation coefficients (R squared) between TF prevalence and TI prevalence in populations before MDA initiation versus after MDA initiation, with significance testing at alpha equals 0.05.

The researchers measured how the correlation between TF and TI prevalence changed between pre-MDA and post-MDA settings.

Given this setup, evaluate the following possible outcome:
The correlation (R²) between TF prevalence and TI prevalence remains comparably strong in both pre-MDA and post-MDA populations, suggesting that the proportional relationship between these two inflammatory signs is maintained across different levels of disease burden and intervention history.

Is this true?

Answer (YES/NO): NO